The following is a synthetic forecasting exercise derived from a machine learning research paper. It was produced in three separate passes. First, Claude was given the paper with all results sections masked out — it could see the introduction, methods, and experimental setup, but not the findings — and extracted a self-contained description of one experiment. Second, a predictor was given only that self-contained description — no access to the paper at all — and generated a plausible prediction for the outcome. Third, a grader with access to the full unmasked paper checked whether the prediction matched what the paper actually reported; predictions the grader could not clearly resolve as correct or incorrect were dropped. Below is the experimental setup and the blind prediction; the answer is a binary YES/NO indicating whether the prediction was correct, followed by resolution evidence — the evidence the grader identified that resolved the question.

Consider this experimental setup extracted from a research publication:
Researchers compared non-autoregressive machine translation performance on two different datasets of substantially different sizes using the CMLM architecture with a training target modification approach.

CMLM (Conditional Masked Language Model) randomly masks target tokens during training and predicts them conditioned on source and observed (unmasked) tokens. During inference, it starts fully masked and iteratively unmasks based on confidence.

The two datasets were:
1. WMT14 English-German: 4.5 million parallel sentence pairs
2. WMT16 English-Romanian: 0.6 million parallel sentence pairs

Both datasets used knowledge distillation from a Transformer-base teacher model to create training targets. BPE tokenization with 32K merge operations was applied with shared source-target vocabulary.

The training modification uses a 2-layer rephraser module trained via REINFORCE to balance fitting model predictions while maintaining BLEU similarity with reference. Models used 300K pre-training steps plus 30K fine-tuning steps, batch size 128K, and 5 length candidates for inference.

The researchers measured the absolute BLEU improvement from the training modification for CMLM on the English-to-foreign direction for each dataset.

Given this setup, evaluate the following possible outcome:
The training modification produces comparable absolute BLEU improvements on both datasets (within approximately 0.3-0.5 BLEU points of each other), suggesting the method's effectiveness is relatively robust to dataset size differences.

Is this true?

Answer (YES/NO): NO